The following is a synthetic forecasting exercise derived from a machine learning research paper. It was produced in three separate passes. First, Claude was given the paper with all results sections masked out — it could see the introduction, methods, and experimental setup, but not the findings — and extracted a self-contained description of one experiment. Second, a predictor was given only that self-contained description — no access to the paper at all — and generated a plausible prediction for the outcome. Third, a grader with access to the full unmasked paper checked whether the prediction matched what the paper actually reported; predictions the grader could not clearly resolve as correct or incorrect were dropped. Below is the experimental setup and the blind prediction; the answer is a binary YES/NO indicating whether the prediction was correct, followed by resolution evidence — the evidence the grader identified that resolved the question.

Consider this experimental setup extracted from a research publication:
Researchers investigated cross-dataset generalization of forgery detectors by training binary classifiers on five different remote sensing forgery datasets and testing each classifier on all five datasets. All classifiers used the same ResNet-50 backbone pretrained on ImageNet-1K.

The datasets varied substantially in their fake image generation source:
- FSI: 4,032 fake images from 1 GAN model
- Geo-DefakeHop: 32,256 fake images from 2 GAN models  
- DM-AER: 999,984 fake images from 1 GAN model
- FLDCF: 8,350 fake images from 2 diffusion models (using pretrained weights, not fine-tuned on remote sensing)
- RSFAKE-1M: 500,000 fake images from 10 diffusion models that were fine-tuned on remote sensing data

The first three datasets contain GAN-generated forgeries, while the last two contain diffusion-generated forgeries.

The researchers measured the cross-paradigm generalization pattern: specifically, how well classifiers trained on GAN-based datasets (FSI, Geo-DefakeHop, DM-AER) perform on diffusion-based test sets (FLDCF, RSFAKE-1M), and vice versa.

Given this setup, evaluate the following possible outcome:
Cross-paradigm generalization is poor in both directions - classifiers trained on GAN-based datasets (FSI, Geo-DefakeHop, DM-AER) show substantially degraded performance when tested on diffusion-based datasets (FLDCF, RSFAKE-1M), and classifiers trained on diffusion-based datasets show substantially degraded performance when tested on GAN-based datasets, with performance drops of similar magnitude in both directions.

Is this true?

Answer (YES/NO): NO